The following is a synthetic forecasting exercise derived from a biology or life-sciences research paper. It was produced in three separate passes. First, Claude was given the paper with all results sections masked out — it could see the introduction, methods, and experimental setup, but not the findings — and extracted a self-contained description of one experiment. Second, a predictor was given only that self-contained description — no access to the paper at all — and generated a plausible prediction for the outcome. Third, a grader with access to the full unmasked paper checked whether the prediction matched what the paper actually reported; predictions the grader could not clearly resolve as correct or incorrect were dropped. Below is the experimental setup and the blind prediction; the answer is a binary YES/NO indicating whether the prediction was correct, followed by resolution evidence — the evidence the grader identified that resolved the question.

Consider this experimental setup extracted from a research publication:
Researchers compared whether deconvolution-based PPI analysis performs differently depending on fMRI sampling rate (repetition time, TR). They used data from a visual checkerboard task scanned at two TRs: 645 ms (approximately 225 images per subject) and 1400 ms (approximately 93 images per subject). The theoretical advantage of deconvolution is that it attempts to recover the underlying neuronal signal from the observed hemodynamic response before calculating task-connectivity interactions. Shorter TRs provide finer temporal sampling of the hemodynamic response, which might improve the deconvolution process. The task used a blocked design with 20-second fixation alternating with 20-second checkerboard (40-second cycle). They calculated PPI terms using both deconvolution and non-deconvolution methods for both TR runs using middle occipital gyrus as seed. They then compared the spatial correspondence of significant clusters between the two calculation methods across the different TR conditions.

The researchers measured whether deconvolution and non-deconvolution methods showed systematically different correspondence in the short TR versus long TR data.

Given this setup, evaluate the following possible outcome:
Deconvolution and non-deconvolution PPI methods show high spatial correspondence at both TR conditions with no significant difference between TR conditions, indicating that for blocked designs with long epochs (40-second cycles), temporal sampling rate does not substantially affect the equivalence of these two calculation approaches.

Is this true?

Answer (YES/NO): NO